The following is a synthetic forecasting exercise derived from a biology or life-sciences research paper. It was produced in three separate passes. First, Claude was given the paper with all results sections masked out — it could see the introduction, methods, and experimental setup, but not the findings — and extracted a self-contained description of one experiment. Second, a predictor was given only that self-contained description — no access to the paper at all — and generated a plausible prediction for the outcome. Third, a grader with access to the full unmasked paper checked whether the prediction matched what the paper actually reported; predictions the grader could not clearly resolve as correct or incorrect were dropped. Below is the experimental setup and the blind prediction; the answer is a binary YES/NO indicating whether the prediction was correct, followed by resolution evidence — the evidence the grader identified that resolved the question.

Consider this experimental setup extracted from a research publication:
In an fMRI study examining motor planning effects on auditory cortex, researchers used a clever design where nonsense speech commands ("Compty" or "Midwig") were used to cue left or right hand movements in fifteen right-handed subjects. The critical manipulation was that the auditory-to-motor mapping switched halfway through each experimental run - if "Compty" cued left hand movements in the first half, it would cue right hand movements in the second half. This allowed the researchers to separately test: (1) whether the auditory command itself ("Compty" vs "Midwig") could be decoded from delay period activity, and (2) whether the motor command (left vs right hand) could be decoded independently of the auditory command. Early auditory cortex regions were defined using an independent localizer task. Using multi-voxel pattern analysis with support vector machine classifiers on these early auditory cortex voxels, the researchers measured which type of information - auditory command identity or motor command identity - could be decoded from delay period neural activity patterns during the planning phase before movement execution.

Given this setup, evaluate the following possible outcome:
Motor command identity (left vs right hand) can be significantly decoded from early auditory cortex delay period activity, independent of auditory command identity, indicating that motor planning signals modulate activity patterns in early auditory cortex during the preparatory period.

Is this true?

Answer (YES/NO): YES